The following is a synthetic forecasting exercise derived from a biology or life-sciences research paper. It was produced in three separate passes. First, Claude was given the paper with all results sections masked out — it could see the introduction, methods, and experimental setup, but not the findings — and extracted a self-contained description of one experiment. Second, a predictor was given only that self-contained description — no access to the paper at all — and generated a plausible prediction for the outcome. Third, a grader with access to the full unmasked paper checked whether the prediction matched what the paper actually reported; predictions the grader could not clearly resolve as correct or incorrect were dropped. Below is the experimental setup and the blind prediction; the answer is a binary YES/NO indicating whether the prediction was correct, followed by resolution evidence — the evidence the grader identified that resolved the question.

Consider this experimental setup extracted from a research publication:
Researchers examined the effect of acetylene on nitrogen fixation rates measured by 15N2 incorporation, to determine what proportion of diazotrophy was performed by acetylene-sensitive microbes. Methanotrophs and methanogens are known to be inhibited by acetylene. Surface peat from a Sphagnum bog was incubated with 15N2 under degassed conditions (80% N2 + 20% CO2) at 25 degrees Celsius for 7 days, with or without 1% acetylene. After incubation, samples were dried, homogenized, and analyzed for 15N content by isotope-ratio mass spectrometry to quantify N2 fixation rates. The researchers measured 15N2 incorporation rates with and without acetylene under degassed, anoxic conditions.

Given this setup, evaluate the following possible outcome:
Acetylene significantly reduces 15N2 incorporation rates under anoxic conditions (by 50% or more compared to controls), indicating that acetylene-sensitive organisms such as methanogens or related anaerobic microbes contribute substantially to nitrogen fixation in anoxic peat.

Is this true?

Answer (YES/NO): YES